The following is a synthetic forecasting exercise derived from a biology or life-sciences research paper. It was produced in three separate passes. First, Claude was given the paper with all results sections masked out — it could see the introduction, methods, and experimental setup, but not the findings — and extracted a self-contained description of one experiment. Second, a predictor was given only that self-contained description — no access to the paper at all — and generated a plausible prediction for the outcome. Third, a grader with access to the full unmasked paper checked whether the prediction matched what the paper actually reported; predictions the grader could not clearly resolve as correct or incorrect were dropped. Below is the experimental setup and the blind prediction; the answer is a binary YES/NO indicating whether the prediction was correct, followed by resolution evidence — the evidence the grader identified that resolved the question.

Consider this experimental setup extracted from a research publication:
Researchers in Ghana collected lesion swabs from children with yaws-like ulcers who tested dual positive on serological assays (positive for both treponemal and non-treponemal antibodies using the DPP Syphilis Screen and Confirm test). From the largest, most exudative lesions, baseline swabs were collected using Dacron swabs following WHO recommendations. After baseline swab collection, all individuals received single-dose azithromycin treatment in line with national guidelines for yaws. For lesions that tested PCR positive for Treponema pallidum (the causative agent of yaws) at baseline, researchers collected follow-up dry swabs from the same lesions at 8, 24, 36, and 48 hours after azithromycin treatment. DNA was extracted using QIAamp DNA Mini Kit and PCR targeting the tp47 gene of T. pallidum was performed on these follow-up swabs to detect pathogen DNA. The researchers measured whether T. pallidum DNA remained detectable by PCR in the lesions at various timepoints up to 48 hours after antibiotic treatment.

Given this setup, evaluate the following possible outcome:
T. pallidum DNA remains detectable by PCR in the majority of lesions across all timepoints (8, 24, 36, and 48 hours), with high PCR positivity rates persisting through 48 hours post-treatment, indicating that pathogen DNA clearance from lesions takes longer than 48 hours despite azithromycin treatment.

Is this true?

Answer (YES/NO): YES